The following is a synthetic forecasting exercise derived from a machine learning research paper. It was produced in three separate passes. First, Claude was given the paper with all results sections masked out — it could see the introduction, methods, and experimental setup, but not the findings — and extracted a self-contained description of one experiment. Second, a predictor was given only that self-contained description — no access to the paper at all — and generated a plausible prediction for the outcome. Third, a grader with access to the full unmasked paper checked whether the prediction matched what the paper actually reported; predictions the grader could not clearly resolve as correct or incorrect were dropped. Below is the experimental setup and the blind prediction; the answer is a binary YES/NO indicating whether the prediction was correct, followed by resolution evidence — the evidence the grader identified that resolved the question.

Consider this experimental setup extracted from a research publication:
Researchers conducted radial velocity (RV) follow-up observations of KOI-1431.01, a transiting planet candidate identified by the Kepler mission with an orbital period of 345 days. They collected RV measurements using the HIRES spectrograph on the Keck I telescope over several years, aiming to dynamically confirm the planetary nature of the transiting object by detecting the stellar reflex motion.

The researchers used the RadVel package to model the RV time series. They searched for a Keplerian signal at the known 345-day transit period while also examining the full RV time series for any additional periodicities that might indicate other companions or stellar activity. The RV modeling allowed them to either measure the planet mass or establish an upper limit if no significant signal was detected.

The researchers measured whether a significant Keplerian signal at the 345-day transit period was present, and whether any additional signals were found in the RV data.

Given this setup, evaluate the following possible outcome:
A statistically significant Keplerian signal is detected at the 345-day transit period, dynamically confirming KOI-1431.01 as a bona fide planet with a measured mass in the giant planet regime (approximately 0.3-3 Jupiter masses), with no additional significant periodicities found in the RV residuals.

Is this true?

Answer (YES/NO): NO